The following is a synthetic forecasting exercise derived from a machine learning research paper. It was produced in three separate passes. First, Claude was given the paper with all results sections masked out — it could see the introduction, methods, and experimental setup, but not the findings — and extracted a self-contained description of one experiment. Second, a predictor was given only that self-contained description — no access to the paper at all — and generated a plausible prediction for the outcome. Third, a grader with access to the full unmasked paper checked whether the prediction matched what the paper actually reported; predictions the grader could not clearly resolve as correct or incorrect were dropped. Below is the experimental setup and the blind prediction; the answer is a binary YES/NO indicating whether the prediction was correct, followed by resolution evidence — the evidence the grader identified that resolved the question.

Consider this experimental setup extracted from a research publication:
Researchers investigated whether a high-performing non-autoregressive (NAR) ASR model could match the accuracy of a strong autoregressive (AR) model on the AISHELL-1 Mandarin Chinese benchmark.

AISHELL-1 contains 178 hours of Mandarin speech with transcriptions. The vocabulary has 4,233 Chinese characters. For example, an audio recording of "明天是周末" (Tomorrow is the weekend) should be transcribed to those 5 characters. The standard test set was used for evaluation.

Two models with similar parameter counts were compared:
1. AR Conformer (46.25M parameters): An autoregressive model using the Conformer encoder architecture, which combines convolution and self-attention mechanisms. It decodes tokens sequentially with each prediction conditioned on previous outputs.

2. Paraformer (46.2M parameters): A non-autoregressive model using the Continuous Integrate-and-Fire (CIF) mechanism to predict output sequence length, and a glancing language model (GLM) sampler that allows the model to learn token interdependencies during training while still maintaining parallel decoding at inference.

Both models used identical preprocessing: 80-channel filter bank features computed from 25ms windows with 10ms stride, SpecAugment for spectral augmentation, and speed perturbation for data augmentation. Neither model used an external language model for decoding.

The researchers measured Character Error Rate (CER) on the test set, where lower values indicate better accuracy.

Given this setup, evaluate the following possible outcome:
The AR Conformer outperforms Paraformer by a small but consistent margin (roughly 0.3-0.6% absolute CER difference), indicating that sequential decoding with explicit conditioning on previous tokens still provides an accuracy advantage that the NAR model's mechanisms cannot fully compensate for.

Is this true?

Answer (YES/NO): YES